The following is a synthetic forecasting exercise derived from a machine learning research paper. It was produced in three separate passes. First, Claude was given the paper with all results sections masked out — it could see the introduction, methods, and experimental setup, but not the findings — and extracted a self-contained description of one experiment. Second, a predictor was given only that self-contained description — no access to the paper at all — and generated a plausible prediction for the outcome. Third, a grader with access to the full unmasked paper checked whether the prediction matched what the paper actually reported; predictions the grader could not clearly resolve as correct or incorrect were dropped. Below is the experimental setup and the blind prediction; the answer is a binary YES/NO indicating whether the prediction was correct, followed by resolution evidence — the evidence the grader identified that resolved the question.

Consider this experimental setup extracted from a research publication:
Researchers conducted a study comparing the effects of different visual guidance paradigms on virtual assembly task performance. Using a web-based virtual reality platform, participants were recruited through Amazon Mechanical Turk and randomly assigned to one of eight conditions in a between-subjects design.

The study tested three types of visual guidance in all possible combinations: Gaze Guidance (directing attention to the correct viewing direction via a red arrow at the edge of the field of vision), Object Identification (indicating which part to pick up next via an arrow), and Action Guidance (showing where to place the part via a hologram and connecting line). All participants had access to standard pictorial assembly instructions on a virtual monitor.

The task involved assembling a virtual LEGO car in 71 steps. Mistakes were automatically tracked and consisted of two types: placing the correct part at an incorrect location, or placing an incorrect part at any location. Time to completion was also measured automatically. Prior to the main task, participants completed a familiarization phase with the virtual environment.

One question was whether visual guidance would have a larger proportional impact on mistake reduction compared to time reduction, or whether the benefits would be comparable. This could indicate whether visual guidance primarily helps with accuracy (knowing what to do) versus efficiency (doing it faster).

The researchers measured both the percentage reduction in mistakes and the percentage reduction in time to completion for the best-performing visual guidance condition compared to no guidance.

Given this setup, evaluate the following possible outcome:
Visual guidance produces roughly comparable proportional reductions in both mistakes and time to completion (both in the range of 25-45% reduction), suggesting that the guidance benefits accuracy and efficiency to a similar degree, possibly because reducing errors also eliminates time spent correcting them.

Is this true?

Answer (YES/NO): NO